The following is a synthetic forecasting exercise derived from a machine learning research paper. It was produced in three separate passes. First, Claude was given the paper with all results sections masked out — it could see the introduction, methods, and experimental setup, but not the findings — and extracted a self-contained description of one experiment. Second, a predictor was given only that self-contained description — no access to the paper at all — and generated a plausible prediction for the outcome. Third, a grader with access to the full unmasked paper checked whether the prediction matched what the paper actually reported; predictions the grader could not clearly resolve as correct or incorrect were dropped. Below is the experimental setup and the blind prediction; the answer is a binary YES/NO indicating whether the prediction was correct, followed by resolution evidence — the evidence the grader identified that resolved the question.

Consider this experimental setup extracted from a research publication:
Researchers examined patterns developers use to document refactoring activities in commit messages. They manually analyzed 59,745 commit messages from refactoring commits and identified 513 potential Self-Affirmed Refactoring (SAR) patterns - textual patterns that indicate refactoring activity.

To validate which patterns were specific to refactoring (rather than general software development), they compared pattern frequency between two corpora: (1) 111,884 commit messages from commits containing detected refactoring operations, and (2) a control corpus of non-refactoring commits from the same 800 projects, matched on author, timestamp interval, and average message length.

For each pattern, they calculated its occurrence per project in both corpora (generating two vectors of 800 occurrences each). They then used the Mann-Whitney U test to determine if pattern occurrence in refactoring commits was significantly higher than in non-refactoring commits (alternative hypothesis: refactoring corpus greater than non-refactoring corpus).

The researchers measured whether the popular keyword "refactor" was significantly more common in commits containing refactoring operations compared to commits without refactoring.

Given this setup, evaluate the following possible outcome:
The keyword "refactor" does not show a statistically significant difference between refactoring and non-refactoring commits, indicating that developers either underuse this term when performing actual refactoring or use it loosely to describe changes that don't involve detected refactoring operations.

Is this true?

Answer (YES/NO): NO